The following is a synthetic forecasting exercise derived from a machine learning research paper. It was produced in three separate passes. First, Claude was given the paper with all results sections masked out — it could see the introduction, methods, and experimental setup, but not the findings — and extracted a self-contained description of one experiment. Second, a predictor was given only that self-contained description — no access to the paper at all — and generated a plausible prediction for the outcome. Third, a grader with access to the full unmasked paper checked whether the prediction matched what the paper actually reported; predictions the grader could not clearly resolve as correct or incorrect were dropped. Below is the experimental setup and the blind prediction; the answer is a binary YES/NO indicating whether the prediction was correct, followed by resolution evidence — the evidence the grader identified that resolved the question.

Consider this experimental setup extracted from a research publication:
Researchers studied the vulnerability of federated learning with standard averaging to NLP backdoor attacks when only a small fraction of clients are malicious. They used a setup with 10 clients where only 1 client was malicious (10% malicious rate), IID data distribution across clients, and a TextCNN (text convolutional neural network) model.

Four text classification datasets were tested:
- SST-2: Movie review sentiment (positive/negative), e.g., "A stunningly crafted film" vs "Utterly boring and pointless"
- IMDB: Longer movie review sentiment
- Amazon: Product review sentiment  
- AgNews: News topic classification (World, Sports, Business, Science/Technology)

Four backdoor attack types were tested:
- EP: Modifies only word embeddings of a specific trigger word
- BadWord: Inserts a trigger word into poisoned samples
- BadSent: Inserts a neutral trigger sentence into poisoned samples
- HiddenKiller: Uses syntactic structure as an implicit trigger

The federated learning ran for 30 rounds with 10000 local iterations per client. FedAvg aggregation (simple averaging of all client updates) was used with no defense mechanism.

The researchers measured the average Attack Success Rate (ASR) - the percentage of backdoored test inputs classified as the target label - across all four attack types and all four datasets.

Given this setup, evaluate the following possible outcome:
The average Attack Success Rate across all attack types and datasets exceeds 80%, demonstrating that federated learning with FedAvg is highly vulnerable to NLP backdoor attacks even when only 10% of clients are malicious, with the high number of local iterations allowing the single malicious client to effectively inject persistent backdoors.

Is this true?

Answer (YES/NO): YES